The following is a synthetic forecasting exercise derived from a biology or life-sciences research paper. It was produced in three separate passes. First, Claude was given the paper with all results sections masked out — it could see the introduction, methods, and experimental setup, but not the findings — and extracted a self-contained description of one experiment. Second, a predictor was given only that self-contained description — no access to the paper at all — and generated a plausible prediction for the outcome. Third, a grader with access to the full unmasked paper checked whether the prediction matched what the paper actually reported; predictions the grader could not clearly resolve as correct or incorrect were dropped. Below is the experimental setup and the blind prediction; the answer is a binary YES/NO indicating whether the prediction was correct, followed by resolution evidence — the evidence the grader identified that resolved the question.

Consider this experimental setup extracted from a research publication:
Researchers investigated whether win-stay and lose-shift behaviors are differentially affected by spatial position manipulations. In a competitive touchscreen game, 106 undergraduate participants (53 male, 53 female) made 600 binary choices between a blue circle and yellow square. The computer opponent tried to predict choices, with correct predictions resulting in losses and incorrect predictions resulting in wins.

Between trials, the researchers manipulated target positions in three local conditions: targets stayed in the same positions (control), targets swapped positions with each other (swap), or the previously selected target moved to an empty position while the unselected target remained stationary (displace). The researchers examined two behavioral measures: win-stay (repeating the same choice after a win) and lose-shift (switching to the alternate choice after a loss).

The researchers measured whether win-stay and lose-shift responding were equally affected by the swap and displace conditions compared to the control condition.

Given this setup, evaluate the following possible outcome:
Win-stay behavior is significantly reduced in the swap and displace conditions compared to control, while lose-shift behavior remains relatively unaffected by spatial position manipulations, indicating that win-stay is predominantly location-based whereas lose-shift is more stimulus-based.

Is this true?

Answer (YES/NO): NO